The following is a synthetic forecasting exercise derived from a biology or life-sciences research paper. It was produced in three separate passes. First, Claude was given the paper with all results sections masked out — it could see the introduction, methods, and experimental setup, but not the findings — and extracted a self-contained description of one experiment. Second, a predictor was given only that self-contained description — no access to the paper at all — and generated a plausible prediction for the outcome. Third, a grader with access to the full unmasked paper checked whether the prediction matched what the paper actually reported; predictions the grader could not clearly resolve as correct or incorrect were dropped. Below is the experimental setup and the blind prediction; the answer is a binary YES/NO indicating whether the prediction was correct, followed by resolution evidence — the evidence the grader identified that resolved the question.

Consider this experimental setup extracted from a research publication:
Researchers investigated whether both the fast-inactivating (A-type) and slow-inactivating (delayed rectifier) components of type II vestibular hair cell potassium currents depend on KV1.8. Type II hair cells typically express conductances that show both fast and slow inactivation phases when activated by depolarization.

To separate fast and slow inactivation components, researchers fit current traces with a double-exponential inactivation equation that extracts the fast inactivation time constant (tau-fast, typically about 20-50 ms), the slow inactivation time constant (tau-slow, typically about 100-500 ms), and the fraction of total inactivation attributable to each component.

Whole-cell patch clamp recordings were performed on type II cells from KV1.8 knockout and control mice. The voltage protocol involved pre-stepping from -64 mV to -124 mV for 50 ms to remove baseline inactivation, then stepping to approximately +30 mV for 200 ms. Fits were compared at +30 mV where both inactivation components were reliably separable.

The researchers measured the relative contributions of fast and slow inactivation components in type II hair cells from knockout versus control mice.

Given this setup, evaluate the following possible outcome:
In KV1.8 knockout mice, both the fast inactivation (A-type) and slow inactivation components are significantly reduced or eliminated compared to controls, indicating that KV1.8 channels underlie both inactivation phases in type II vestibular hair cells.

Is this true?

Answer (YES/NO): YES